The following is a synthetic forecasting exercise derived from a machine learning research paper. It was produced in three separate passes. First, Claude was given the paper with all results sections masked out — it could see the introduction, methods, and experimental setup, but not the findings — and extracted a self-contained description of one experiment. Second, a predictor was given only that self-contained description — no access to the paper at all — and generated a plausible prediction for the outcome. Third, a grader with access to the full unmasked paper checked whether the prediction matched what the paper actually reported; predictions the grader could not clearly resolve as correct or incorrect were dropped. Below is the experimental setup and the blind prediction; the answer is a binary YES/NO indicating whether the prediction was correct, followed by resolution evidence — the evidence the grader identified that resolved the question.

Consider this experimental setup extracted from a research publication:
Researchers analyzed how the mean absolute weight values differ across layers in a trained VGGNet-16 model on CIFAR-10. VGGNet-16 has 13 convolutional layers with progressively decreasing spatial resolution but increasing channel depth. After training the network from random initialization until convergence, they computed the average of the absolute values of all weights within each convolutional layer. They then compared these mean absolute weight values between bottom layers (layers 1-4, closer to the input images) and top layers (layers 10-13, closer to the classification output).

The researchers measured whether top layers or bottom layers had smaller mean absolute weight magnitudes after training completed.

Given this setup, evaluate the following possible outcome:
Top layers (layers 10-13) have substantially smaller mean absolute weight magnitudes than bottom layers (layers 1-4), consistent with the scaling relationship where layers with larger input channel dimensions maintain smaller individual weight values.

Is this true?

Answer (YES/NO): YES